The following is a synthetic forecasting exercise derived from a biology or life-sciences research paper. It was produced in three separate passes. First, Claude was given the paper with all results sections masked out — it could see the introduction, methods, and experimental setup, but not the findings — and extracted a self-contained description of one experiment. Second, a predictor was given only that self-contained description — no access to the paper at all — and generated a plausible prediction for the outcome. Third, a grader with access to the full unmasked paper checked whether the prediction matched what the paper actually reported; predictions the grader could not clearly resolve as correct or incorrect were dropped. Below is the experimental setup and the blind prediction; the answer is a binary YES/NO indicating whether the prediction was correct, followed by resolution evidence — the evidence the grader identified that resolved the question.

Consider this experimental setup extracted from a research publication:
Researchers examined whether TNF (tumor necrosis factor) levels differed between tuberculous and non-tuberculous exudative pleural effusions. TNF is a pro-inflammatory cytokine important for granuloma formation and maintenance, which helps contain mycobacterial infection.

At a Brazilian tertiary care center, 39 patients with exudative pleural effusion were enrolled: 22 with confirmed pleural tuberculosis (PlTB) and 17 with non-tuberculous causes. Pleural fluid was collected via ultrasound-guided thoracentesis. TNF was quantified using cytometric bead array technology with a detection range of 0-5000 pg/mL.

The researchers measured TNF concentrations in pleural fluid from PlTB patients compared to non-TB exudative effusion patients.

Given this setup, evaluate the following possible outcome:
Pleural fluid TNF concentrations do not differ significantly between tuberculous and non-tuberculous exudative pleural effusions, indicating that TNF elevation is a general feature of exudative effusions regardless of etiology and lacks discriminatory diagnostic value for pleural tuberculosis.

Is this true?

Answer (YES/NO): NO